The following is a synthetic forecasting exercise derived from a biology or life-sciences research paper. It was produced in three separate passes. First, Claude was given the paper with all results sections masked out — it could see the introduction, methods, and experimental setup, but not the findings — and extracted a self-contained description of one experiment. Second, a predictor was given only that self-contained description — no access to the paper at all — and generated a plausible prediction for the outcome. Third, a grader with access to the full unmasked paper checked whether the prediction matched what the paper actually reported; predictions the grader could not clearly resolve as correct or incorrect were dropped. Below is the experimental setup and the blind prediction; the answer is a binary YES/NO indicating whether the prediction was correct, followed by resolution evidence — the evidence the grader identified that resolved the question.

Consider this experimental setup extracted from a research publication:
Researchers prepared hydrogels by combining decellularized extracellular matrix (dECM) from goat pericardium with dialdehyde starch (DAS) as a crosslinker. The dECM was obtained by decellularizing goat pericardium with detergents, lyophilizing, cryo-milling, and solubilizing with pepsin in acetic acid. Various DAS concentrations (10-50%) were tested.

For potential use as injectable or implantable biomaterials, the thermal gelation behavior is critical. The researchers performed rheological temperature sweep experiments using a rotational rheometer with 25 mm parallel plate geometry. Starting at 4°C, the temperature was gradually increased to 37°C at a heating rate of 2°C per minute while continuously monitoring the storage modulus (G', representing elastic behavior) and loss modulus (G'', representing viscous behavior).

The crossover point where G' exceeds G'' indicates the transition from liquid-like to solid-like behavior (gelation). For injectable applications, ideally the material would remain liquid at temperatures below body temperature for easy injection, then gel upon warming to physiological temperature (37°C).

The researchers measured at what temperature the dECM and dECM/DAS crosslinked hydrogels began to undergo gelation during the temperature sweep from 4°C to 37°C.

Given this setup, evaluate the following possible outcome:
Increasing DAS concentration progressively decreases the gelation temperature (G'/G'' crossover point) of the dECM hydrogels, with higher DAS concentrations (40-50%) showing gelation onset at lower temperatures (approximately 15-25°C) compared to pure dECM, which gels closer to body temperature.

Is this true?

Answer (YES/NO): NO